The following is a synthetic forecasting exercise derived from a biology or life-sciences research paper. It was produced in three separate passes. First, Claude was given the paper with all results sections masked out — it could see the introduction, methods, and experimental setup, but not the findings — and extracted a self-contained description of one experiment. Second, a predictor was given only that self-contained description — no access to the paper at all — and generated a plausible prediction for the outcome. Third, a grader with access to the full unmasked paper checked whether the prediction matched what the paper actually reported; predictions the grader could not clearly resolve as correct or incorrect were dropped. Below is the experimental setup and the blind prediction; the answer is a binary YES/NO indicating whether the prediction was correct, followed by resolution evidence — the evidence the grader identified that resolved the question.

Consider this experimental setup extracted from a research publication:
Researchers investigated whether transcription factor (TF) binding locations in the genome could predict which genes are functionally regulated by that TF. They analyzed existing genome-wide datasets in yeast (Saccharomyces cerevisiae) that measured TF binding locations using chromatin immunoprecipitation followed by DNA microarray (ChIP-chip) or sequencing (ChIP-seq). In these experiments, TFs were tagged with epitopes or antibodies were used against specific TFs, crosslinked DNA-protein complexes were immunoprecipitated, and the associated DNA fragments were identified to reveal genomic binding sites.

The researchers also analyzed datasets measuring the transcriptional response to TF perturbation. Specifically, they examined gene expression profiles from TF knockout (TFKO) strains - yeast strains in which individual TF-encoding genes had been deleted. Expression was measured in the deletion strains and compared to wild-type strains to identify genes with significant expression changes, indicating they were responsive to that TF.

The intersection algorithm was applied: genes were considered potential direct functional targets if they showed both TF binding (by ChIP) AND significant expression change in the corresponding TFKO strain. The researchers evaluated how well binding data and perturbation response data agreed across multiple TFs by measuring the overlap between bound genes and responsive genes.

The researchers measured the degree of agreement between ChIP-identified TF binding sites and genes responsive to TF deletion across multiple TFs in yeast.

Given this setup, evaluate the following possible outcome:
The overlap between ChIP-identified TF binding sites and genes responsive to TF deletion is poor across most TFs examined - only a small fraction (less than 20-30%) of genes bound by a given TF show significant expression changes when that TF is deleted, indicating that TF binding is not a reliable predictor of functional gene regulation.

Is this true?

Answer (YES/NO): YES